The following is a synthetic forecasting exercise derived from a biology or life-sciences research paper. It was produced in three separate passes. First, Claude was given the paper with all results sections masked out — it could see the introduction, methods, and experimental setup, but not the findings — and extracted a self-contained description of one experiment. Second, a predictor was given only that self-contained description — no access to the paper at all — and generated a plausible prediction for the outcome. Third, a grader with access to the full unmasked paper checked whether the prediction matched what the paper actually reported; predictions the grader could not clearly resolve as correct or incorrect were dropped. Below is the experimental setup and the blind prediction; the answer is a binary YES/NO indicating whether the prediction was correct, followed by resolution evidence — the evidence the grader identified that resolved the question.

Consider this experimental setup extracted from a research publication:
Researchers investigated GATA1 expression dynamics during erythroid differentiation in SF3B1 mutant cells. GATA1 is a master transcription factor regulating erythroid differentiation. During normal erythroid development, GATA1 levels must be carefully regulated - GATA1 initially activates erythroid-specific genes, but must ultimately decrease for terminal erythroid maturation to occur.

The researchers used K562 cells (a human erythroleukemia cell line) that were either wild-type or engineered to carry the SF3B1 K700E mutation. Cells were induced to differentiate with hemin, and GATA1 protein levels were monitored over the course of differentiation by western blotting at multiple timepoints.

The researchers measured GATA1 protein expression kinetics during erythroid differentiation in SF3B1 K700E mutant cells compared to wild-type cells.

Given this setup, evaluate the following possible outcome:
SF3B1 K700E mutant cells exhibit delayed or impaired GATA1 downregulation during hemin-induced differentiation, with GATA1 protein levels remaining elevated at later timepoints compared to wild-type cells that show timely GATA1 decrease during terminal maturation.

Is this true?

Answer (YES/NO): NO